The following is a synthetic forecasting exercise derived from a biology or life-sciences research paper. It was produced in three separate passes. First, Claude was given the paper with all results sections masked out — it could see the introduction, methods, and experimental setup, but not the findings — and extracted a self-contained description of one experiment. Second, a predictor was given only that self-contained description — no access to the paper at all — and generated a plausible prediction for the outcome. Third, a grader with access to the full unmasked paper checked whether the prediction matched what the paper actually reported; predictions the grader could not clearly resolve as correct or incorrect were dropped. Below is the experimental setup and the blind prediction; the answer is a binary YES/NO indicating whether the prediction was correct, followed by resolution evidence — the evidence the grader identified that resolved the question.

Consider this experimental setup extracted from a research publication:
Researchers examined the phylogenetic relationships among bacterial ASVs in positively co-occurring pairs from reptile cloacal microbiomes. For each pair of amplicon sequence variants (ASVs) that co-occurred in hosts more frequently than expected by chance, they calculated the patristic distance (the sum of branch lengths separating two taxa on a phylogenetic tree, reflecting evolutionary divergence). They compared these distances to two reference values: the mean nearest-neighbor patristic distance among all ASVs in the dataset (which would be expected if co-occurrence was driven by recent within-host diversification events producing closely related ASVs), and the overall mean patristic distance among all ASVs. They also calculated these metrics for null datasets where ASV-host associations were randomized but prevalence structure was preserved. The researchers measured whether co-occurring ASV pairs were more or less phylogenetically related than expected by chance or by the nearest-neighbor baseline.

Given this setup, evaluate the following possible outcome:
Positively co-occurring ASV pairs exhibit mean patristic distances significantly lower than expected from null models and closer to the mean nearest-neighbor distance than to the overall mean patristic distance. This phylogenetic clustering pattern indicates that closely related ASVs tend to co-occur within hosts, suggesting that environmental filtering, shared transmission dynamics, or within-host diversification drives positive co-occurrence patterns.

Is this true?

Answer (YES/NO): NO